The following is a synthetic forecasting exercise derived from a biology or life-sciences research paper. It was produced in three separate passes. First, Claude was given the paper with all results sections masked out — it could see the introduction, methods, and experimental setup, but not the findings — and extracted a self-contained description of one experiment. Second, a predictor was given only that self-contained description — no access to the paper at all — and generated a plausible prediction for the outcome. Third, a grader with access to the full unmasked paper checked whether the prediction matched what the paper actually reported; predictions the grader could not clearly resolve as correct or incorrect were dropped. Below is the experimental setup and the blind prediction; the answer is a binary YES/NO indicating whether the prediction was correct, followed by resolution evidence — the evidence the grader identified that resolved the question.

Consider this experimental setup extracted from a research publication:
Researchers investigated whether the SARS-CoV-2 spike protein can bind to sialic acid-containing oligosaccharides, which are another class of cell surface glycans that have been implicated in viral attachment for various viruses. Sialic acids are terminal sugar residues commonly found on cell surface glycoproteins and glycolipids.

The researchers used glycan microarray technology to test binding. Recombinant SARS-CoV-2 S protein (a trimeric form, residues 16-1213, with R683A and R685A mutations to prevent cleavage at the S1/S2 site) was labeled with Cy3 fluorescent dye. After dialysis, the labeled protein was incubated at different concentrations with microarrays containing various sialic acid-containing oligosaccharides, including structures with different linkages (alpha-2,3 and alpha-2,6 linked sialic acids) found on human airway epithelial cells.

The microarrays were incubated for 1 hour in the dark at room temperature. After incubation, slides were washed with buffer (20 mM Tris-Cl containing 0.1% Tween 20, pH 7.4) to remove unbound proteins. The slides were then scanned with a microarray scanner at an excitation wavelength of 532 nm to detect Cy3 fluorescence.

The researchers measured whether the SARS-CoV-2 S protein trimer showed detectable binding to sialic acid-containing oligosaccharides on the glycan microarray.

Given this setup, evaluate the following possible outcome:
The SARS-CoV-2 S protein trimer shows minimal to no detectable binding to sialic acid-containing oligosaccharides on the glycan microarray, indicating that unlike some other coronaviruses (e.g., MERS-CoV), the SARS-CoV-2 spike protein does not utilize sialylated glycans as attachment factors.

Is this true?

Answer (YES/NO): YES